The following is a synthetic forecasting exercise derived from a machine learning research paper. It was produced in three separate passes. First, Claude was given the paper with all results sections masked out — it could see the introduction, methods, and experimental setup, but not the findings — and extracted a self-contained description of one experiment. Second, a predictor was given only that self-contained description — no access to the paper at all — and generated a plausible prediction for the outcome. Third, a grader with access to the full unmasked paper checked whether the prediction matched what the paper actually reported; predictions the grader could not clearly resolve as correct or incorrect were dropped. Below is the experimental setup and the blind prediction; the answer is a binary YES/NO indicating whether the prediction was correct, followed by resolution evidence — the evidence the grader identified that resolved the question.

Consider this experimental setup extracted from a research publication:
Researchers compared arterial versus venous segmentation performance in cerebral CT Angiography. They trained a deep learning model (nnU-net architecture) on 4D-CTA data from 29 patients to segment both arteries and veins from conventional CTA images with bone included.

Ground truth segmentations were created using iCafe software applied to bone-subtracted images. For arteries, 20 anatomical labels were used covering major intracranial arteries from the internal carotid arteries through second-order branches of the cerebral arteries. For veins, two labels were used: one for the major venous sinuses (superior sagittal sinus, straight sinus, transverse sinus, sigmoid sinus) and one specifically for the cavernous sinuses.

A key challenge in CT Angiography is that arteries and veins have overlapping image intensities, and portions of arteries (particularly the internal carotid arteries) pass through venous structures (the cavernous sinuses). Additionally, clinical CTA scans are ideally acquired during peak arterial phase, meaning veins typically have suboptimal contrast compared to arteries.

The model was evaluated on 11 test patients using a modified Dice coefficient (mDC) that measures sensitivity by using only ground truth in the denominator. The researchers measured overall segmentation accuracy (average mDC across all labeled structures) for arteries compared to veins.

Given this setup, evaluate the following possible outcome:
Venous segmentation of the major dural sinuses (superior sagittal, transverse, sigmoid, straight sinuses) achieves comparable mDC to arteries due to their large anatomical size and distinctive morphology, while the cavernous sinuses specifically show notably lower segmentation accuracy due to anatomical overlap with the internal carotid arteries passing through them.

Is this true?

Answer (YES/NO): NO